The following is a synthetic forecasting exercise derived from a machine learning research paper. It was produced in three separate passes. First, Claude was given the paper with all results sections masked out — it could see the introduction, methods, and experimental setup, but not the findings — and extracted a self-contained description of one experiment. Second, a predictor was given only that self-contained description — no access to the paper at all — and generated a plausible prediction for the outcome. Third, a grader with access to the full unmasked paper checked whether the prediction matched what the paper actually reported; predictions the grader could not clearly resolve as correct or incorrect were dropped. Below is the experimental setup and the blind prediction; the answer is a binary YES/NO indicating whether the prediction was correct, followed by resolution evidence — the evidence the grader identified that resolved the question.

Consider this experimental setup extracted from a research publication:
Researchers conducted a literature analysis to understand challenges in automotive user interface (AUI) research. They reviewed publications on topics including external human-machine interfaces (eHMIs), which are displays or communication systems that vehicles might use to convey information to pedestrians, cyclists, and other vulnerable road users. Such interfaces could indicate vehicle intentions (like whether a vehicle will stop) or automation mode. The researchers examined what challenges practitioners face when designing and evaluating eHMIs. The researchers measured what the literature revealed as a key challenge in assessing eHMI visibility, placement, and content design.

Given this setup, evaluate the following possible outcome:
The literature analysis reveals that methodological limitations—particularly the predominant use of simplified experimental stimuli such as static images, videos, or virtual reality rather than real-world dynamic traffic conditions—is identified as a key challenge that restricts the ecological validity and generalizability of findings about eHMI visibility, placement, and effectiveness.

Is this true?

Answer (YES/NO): NO